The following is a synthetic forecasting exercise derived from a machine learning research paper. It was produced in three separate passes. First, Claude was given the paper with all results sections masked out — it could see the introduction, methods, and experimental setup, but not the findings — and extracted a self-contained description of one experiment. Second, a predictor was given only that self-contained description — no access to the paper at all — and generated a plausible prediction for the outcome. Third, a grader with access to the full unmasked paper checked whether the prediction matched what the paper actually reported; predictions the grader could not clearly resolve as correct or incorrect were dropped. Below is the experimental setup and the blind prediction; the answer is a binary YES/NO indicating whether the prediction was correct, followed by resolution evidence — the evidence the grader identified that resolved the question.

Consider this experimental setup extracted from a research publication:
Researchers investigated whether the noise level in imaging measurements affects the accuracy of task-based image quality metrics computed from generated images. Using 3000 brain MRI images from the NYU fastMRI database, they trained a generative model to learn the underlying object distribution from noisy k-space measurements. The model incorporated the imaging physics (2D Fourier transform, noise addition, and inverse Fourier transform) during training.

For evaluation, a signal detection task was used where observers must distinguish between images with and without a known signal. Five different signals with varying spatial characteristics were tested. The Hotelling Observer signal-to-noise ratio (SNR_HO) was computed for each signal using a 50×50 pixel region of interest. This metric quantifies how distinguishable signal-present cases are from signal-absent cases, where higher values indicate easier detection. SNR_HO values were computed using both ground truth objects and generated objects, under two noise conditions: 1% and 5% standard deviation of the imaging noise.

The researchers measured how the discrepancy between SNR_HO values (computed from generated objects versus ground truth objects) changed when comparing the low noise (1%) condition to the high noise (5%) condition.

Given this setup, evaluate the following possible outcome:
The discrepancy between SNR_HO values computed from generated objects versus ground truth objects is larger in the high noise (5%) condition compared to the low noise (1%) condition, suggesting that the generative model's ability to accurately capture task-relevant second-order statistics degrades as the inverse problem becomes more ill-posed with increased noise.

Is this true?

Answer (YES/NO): NO